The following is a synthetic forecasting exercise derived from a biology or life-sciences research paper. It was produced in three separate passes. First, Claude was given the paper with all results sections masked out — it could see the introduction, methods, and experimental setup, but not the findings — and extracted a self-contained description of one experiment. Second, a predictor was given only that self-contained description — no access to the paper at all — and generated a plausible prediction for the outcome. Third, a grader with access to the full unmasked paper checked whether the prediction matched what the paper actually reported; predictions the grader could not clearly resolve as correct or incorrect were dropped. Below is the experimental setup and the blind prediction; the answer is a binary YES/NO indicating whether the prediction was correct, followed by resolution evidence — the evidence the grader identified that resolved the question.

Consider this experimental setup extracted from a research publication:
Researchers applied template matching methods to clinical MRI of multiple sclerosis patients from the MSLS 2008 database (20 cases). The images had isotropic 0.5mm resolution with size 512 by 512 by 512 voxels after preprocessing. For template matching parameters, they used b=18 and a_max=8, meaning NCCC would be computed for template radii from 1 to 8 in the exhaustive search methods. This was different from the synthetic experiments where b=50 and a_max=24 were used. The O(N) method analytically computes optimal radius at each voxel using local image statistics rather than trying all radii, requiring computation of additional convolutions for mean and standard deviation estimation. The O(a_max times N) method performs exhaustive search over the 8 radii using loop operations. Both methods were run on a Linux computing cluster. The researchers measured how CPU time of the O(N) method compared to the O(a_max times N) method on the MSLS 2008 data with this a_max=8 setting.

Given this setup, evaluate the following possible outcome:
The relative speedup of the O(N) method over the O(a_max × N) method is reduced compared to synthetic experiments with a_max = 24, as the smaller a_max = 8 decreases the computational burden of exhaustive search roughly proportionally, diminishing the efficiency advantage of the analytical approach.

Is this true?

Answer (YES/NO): NO